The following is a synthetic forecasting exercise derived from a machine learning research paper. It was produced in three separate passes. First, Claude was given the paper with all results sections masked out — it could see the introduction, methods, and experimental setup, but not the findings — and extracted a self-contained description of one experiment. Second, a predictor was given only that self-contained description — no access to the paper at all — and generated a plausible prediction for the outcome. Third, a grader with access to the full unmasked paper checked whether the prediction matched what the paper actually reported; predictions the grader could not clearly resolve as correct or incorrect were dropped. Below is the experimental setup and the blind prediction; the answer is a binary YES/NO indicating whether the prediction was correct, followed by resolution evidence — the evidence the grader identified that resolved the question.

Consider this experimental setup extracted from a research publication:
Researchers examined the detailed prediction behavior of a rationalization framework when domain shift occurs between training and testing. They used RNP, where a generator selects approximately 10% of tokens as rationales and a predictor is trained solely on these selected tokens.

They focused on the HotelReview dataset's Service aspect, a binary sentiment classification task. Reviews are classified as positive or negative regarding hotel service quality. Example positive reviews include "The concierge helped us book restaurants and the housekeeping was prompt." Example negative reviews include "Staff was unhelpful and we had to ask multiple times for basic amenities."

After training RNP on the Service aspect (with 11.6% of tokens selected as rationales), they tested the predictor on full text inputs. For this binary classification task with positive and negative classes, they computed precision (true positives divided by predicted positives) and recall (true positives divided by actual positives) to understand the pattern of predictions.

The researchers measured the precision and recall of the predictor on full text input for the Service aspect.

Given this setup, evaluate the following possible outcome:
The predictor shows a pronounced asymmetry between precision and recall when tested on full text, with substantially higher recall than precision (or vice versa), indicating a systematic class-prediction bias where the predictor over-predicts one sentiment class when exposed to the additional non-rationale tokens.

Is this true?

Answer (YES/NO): YES